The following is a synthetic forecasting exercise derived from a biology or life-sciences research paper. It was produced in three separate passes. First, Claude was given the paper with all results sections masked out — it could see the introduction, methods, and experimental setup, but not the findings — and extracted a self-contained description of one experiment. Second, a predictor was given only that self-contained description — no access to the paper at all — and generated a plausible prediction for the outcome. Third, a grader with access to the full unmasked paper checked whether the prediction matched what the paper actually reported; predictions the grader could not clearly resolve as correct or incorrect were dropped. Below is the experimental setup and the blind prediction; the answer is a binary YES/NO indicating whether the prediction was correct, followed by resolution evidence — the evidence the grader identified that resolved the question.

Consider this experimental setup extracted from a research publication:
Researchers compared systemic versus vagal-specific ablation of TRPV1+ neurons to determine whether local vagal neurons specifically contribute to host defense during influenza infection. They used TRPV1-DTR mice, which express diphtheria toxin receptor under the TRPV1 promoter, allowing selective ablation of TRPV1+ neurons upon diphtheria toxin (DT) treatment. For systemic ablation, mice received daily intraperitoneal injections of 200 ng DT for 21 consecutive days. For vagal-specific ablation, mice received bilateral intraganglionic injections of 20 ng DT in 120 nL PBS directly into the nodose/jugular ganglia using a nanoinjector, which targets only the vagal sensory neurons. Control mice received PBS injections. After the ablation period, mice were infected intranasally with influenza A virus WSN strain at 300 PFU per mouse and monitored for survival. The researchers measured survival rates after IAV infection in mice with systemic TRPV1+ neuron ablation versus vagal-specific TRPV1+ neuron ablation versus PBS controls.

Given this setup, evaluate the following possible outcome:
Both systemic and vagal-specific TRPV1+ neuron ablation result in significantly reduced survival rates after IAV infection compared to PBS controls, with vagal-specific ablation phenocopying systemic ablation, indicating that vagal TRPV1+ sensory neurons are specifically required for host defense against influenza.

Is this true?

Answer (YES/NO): YES